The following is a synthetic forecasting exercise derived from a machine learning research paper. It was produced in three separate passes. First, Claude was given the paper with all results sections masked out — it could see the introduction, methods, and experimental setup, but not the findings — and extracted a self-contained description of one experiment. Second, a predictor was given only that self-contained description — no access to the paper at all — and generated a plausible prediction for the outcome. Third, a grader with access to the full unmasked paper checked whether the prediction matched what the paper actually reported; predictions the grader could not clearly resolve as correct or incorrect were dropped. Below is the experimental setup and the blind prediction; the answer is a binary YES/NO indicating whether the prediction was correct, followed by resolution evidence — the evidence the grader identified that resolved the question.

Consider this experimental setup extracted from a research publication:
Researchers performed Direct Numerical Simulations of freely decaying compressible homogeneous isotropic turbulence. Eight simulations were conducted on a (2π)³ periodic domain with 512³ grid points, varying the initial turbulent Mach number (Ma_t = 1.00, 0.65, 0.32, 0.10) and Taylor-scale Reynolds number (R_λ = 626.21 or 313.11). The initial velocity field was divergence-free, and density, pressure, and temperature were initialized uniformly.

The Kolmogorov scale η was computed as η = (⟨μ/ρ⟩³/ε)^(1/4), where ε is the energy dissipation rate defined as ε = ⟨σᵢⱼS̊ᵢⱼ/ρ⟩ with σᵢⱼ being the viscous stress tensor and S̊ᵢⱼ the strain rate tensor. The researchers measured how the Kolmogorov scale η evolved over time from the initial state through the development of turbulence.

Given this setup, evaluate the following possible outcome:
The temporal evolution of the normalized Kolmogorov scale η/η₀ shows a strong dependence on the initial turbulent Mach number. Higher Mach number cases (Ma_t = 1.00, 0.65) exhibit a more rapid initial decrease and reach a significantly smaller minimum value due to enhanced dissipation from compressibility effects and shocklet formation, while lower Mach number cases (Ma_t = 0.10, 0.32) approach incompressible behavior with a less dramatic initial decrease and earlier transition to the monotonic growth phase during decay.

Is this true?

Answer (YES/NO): NO